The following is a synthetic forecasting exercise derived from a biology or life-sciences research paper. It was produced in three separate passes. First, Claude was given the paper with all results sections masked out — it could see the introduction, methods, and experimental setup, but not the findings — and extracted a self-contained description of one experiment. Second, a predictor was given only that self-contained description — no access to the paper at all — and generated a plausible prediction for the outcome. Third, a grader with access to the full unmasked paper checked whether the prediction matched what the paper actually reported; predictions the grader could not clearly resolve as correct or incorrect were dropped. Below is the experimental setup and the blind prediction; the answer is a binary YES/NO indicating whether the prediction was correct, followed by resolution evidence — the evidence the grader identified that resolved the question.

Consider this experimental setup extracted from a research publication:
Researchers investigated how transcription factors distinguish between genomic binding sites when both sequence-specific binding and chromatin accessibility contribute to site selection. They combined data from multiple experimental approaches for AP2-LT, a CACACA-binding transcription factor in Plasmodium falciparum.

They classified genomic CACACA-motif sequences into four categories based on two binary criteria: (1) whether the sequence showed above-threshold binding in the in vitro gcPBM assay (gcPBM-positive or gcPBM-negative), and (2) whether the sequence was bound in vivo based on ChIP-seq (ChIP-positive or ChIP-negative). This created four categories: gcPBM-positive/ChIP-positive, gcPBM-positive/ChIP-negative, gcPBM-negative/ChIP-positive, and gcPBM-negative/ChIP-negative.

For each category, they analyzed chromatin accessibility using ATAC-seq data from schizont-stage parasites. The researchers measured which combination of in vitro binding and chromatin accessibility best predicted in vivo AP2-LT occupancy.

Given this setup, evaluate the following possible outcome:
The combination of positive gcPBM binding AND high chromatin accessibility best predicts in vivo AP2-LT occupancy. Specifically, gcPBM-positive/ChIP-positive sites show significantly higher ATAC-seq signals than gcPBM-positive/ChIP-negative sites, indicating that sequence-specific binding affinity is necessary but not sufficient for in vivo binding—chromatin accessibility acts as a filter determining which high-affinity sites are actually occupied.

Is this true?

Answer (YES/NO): YES